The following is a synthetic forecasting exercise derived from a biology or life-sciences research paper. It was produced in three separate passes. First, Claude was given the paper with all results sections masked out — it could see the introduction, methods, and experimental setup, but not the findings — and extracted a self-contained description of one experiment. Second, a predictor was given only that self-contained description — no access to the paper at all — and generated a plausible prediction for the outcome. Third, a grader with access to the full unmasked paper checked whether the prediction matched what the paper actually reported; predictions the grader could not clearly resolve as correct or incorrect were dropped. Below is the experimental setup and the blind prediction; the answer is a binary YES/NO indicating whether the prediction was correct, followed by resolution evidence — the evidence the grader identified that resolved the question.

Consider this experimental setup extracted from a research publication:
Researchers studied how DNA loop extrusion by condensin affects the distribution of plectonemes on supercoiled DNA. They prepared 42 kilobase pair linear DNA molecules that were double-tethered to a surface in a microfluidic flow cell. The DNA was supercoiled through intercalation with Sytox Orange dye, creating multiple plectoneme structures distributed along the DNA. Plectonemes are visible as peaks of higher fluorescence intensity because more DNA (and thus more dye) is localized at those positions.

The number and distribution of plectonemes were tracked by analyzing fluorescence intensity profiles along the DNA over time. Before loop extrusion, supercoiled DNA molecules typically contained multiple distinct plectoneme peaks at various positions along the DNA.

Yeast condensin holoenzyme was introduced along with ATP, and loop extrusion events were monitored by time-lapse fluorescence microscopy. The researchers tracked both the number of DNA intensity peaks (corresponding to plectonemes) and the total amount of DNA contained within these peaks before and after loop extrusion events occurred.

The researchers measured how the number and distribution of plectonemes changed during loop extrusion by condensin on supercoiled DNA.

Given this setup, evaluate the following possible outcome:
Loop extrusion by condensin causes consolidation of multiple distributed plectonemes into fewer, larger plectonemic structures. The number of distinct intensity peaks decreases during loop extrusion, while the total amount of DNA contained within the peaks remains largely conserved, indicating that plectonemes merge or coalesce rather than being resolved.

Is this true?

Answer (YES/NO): YES